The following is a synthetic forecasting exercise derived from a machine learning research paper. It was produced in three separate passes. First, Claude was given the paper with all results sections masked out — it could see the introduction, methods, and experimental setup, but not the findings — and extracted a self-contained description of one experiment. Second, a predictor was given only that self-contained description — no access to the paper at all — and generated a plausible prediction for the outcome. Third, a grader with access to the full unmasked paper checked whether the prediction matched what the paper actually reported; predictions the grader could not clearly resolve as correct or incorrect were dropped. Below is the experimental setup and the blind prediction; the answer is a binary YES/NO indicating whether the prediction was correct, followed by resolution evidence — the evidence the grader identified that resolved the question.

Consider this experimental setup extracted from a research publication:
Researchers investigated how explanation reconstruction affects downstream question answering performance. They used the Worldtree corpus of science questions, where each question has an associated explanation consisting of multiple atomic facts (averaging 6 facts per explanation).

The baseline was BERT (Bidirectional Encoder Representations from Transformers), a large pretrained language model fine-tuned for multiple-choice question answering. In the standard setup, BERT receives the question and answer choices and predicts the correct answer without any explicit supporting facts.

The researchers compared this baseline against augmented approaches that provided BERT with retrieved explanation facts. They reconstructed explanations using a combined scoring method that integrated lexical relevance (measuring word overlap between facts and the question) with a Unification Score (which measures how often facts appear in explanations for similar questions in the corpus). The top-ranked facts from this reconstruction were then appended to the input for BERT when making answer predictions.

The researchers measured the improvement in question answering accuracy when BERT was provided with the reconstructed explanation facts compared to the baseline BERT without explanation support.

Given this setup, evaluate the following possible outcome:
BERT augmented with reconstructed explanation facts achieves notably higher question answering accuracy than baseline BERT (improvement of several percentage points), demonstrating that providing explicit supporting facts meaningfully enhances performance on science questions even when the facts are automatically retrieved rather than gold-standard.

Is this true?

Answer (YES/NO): YES